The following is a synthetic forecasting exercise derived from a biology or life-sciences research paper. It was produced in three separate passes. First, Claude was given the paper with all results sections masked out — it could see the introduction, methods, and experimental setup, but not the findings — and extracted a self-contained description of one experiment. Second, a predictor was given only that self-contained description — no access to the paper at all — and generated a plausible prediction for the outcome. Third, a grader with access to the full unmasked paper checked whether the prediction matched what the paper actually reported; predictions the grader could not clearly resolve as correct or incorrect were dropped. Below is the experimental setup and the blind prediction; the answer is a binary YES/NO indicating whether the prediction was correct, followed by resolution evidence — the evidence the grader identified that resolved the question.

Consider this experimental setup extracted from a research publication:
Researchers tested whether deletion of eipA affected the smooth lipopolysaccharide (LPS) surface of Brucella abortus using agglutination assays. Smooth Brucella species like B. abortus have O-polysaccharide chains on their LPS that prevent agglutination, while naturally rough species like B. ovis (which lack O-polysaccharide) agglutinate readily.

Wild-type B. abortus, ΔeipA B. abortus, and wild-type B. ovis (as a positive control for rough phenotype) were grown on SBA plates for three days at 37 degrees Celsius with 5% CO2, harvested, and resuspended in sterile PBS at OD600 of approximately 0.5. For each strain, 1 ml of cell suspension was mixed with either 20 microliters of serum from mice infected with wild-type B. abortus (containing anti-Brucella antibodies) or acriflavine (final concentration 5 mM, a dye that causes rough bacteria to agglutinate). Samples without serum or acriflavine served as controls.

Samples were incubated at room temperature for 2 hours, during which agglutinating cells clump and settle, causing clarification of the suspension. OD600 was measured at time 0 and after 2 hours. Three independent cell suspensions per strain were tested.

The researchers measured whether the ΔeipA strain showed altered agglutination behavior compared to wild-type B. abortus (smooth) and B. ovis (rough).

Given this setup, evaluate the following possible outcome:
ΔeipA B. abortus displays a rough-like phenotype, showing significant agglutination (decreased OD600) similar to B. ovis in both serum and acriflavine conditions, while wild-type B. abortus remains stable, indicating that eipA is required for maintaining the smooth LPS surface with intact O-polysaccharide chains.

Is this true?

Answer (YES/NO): NO